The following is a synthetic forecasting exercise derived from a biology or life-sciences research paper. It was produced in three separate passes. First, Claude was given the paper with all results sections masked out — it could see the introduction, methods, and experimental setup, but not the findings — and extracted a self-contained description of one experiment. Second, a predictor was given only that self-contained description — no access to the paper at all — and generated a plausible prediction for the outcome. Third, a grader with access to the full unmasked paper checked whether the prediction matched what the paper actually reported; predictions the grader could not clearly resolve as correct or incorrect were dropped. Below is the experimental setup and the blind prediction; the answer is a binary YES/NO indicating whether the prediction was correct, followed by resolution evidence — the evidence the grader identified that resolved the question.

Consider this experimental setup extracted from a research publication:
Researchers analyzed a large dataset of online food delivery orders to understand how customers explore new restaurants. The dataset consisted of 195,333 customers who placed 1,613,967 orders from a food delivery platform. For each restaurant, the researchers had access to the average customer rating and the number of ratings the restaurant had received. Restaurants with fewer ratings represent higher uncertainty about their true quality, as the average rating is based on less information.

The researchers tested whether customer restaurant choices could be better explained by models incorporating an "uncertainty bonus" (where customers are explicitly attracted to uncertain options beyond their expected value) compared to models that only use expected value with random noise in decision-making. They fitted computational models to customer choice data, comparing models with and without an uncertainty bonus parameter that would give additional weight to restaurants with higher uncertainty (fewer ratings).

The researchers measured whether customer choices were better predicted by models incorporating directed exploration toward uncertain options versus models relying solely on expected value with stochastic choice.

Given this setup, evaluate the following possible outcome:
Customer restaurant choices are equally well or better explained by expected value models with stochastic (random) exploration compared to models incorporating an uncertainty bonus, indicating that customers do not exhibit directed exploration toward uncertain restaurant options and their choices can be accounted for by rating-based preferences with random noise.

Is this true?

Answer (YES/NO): NO